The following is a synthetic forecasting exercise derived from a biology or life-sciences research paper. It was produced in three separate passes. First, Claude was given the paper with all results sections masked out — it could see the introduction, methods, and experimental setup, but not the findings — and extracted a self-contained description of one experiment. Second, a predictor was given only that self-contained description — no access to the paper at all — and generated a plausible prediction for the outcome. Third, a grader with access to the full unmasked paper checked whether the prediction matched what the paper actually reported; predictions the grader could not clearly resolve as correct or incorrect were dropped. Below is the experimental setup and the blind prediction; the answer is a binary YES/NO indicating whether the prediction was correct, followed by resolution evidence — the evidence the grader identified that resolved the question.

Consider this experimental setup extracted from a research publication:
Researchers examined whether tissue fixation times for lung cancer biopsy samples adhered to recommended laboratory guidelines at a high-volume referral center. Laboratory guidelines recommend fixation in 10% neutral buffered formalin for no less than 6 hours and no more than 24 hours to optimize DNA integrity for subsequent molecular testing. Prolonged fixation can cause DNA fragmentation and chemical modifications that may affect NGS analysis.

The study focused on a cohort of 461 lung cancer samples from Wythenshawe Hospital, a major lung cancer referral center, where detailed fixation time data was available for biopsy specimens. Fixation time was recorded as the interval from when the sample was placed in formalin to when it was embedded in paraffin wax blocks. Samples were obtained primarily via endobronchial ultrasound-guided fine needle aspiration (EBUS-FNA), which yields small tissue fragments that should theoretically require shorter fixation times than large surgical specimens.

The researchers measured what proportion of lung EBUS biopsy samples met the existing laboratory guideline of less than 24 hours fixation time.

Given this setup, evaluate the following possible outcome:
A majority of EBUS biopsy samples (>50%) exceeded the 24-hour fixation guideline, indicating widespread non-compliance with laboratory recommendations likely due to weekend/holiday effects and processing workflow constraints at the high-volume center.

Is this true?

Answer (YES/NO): YES